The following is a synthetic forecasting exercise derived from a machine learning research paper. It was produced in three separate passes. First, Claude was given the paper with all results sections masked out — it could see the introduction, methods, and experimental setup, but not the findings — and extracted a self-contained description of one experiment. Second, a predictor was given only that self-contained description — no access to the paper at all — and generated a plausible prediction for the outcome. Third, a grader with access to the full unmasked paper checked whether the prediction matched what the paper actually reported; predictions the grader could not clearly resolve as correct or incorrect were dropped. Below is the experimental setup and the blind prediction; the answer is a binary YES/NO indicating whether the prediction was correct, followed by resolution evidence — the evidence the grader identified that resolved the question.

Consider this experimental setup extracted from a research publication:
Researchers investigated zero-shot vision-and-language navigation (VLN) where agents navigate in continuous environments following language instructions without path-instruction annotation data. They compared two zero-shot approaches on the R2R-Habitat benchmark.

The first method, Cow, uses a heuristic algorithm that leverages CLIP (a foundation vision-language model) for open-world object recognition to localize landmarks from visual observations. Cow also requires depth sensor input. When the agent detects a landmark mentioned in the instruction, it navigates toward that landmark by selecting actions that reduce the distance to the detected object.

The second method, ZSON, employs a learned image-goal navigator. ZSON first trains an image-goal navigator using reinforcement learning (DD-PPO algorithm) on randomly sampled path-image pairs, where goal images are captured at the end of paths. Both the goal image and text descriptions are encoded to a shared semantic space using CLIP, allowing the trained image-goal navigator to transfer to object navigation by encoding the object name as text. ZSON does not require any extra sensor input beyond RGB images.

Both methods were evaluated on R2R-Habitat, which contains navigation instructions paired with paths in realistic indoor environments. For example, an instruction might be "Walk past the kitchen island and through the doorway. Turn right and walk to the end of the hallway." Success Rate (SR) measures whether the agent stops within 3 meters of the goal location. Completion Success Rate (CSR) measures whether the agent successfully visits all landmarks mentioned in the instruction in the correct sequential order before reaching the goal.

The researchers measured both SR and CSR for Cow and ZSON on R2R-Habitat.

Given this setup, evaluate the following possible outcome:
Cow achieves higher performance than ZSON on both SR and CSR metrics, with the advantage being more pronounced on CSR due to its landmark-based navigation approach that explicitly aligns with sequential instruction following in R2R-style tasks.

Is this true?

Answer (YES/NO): NO